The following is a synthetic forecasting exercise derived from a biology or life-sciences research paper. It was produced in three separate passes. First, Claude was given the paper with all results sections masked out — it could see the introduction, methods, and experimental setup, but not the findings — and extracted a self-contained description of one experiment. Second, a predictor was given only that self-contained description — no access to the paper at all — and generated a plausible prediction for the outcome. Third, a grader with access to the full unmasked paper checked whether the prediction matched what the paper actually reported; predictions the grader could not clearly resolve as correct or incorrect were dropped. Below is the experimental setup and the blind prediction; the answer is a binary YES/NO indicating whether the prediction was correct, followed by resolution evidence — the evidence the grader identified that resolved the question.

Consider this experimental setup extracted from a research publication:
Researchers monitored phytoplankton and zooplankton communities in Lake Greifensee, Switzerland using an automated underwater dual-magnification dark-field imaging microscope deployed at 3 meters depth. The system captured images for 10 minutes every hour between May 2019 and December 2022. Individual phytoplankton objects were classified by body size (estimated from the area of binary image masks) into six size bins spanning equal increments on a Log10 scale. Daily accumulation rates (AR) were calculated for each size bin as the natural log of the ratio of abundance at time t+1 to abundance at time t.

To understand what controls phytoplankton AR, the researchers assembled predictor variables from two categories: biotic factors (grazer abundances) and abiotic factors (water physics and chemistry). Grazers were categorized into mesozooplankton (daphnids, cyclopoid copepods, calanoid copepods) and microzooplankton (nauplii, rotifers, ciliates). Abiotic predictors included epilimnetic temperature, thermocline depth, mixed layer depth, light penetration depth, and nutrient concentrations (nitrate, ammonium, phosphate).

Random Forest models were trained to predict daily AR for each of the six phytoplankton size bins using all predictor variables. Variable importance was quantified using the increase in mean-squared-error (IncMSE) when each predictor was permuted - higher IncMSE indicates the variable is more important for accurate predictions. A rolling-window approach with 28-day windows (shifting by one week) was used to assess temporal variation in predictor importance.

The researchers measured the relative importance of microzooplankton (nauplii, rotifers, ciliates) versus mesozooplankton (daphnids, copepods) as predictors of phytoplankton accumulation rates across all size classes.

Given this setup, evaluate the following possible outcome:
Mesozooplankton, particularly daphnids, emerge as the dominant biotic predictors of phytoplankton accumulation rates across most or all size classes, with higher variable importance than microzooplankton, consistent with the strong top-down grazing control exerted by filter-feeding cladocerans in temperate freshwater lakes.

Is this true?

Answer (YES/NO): NO